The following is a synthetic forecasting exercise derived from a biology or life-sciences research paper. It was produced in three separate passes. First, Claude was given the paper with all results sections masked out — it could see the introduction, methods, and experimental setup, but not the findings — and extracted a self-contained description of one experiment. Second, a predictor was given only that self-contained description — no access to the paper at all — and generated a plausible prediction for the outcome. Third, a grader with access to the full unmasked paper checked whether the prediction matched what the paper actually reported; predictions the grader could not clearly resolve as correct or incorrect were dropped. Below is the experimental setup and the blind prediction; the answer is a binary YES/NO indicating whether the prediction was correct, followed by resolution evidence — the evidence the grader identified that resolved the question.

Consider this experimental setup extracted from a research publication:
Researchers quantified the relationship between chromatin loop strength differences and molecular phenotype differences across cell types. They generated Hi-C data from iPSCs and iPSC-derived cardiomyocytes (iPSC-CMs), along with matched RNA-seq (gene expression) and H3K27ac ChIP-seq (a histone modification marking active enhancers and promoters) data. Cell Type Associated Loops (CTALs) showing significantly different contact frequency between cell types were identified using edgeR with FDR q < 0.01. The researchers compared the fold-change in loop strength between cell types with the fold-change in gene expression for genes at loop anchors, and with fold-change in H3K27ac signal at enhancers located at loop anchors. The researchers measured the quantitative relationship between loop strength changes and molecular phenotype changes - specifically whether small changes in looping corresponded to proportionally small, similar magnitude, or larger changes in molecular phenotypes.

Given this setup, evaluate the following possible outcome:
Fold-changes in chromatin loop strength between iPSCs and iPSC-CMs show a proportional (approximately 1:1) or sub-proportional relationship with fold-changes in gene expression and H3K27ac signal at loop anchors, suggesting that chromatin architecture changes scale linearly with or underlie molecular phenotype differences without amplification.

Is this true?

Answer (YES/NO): NO